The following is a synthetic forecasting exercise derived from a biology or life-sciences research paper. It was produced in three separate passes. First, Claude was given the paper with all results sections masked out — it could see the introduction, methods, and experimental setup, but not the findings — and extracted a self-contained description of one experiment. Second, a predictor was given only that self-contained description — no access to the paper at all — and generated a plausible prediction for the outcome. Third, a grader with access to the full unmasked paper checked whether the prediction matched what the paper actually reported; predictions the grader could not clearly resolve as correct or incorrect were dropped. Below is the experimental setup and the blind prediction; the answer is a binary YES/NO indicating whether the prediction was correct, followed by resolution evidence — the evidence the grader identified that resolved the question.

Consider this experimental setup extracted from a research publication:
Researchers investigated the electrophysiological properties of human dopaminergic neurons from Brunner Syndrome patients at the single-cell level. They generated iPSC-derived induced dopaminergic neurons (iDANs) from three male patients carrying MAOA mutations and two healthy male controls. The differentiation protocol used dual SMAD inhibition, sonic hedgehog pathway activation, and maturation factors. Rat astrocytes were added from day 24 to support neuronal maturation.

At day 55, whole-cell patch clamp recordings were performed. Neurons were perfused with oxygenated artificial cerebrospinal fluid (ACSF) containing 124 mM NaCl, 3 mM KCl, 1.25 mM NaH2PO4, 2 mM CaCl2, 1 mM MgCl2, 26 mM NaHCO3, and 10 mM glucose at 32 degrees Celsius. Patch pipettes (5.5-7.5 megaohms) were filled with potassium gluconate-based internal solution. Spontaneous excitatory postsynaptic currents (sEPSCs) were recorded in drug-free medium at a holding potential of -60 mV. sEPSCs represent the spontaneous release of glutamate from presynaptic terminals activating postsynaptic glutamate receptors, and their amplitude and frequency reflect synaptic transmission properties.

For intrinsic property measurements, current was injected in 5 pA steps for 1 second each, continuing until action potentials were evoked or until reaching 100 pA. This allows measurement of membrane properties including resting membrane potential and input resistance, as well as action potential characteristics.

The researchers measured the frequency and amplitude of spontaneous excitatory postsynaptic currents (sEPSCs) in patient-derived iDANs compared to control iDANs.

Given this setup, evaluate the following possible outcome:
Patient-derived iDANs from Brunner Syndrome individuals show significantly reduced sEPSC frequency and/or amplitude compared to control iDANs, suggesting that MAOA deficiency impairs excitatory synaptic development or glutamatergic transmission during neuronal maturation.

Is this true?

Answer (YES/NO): NO